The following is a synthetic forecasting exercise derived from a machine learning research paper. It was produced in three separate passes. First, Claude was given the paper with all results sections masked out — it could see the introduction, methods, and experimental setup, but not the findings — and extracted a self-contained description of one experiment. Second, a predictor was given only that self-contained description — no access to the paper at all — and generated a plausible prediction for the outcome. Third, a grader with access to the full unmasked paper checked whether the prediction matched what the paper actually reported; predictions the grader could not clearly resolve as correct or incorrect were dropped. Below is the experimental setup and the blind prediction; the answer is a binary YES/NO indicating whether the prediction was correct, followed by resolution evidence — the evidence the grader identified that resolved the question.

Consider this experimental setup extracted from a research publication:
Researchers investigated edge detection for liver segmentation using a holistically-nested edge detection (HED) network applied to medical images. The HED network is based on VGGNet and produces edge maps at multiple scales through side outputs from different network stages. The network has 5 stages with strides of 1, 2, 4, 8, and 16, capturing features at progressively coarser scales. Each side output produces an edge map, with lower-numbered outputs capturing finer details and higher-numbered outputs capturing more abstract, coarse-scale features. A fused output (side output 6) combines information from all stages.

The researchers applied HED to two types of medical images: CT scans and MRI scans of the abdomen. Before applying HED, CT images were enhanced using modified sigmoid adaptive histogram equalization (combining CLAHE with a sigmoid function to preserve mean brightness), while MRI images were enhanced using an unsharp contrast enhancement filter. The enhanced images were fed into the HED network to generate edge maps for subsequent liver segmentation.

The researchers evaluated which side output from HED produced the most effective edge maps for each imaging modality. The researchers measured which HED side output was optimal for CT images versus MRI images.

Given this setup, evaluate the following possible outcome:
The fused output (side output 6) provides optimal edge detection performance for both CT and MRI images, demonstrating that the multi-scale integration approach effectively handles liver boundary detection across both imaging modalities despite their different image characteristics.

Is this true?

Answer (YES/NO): NO